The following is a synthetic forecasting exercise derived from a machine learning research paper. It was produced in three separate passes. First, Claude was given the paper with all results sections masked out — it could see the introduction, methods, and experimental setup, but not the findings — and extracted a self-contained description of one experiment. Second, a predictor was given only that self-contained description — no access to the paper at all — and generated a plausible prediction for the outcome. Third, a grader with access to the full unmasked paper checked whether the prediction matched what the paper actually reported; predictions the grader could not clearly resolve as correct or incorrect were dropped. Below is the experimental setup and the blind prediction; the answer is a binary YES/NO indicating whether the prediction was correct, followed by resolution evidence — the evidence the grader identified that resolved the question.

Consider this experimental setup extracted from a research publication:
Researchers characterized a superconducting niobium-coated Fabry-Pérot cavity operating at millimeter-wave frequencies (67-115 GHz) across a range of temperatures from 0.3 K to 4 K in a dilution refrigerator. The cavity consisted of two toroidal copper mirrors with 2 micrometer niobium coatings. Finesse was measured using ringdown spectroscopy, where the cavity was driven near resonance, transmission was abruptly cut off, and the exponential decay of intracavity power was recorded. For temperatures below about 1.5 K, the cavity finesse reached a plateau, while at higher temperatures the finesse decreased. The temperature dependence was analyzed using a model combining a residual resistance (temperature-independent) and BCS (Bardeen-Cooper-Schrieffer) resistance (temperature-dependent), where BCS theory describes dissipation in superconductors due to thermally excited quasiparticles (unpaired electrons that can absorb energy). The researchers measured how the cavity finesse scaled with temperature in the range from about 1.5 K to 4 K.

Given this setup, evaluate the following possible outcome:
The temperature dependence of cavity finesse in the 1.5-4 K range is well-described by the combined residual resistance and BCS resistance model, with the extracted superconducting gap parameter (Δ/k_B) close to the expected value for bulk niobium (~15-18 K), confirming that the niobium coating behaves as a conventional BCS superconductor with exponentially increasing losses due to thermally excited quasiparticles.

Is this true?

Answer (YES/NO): YES